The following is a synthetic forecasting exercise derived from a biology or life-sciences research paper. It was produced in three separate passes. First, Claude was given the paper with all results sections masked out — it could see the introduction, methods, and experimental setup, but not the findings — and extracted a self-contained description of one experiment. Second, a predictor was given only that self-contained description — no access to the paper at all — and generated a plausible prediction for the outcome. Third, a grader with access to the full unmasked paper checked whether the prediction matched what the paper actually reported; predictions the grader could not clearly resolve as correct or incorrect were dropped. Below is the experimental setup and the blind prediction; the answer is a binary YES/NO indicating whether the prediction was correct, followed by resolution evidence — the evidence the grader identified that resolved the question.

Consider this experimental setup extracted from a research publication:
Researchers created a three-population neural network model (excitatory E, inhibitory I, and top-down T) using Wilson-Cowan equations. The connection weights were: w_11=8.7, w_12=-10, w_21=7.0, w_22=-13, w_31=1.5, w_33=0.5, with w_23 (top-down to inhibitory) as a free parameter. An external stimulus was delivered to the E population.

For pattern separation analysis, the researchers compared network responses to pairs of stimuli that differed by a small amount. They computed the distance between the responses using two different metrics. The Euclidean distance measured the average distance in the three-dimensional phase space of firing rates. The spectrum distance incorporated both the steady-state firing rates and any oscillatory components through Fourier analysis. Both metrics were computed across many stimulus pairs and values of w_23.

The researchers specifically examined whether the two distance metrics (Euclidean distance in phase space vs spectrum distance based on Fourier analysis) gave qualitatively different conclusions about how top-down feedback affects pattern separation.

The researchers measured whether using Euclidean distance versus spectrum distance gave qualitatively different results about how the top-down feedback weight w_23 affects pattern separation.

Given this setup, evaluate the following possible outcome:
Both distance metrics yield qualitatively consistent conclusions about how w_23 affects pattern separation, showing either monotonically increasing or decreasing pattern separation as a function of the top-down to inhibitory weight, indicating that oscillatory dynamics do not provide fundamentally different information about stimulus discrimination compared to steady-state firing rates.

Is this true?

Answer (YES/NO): NO